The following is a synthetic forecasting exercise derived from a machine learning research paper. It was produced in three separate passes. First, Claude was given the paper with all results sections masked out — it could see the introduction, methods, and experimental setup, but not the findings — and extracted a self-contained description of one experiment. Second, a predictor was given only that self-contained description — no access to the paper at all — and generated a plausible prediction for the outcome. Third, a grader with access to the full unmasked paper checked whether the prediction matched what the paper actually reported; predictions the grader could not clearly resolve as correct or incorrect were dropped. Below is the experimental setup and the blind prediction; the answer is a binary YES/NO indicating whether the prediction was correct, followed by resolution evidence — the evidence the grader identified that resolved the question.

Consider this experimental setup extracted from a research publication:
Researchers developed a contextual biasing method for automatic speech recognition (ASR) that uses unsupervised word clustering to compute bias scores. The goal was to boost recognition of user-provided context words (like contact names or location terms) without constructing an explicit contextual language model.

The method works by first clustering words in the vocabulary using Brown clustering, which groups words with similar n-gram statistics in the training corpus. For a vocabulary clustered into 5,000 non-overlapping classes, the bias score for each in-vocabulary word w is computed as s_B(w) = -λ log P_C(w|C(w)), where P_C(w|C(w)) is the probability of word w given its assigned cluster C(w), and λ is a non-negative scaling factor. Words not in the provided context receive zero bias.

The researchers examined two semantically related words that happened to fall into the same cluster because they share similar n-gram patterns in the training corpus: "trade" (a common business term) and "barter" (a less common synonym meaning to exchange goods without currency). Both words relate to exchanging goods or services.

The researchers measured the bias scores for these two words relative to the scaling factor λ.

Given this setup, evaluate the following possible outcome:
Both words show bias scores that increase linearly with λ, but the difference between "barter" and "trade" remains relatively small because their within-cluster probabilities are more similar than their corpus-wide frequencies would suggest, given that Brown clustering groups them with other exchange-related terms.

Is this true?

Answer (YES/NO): NO